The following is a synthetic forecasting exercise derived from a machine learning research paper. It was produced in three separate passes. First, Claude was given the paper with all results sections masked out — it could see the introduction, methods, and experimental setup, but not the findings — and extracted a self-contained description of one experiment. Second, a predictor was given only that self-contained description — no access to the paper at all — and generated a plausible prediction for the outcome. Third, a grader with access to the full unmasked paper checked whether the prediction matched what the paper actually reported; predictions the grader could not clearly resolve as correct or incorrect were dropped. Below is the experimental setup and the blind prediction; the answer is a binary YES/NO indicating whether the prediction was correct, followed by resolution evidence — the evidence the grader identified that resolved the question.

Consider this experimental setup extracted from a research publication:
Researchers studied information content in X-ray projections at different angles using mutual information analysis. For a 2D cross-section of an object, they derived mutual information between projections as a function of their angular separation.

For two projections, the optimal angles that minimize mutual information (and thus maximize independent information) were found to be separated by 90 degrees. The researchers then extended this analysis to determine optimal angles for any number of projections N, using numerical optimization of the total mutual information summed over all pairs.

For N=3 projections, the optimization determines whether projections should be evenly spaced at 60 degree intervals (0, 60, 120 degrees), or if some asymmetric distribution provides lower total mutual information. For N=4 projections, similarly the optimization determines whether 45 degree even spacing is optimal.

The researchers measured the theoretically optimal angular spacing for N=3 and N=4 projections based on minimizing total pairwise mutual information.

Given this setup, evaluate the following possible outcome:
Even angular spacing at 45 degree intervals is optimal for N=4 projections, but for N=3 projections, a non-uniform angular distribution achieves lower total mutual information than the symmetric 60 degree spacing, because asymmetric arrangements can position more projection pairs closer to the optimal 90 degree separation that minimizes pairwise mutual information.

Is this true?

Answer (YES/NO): NO